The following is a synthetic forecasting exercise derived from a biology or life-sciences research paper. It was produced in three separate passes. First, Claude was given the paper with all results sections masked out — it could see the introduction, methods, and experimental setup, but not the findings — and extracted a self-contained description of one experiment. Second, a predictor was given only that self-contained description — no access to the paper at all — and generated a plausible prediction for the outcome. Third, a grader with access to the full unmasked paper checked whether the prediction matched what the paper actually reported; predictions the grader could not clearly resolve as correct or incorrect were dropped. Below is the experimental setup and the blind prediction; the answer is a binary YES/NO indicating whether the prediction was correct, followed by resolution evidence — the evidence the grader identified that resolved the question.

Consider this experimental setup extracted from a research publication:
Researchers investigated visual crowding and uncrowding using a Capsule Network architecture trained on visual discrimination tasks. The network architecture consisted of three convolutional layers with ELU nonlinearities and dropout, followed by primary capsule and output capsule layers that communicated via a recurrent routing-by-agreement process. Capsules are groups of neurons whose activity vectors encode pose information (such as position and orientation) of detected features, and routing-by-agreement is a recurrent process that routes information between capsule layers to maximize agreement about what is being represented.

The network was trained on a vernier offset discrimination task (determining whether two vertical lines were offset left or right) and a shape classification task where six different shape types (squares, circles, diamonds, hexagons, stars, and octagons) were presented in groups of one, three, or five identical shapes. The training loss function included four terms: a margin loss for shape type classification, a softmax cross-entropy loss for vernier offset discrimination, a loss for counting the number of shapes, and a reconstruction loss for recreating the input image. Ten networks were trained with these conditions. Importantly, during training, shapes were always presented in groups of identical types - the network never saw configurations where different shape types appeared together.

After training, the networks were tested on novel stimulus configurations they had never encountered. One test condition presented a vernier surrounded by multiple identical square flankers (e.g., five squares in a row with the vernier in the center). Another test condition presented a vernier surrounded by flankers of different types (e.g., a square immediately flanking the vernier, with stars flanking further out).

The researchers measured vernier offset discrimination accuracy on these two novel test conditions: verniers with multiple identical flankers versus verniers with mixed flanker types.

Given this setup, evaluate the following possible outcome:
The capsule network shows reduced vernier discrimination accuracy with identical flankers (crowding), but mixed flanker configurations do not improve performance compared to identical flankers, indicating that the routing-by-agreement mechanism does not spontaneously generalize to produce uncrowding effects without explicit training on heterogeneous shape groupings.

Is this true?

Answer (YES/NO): NO